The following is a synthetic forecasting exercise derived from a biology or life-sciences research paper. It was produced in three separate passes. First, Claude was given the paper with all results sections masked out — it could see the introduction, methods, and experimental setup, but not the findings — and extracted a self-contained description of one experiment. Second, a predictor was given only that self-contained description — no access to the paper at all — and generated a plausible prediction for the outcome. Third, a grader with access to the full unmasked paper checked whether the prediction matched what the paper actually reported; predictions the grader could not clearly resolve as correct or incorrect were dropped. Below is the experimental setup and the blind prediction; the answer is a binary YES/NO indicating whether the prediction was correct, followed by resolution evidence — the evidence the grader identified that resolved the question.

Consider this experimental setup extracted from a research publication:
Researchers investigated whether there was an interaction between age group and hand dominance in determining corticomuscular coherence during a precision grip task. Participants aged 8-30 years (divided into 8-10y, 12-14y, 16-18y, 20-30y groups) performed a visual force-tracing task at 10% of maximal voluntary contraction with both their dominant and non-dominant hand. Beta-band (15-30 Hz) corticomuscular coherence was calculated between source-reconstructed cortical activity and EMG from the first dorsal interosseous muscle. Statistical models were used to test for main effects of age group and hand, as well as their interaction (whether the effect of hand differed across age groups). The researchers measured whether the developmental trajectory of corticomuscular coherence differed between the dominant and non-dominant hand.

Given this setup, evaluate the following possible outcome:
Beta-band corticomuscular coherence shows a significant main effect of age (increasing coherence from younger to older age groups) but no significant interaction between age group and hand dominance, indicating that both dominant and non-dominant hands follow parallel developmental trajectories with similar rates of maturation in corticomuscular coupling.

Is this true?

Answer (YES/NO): YES